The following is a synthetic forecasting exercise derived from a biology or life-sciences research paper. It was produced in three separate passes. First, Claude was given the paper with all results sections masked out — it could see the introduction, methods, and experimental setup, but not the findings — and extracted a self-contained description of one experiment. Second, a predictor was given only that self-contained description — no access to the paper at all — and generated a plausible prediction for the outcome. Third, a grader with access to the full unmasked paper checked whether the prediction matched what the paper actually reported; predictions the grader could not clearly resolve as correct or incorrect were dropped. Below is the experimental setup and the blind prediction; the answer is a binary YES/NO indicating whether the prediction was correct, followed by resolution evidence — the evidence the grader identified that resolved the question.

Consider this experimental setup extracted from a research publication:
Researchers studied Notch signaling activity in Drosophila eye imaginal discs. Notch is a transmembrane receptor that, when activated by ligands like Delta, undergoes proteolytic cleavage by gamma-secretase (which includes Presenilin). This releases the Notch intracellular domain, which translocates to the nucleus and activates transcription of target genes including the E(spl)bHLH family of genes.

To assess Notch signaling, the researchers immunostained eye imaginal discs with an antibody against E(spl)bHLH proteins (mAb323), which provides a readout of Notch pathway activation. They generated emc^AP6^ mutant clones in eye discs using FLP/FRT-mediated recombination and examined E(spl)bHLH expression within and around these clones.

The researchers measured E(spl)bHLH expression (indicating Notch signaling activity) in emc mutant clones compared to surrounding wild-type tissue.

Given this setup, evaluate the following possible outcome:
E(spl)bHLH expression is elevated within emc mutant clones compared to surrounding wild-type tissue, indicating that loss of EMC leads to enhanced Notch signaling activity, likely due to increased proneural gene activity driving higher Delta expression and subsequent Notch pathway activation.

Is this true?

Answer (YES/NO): NO